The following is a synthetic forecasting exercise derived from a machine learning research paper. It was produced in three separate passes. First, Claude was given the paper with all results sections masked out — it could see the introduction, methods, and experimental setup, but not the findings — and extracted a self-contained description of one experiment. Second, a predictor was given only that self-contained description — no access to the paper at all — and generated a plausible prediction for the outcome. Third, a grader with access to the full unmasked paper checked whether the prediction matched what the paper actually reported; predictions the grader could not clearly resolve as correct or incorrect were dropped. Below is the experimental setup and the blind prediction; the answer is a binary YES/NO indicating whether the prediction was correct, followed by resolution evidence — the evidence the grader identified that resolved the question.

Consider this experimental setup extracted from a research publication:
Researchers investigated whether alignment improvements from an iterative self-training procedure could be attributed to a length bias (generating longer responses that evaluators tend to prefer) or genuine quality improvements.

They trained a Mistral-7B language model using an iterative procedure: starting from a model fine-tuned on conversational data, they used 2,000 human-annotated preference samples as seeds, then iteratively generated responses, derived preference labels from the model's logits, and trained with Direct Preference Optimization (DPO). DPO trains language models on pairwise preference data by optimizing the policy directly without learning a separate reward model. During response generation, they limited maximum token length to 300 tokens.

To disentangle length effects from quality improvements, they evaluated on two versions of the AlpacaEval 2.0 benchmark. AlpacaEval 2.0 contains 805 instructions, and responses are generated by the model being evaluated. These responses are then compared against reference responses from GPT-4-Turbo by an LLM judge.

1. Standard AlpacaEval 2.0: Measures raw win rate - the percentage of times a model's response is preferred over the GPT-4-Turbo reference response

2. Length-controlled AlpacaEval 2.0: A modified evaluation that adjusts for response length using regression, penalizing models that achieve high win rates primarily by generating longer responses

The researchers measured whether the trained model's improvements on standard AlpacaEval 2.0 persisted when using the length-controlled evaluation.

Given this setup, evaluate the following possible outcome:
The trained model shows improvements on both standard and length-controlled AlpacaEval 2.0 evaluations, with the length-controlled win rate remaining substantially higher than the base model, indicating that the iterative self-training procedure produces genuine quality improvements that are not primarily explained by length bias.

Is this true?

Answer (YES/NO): YES